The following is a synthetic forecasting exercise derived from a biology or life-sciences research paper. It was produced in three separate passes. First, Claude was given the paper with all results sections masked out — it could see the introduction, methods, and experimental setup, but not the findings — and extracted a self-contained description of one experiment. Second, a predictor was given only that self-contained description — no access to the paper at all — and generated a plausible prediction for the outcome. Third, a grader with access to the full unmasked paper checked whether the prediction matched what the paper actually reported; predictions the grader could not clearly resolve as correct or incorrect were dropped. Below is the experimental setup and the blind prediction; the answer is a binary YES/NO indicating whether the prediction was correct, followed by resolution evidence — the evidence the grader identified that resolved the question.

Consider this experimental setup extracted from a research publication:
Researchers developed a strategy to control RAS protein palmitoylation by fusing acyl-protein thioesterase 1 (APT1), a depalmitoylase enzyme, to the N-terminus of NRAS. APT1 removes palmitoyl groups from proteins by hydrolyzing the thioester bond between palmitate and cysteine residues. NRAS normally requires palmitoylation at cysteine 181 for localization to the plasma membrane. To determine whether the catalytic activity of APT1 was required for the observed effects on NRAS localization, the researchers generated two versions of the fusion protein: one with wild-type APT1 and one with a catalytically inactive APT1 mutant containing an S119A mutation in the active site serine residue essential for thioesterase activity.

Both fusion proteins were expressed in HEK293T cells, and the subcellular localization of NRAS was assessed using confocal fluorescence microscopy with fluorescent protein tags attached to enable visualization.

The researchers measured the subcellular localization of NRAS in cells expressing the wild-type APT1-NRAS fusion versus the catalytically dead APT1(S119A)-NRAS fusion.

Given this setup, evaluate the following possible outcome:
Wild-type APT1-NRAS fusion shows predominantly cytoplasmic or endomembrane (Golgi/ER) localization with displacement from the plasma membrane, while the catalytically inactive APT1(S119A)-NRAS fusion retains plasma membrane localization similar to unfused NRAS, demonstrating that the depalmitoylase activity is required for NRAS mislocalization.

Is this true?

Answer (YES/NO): YES